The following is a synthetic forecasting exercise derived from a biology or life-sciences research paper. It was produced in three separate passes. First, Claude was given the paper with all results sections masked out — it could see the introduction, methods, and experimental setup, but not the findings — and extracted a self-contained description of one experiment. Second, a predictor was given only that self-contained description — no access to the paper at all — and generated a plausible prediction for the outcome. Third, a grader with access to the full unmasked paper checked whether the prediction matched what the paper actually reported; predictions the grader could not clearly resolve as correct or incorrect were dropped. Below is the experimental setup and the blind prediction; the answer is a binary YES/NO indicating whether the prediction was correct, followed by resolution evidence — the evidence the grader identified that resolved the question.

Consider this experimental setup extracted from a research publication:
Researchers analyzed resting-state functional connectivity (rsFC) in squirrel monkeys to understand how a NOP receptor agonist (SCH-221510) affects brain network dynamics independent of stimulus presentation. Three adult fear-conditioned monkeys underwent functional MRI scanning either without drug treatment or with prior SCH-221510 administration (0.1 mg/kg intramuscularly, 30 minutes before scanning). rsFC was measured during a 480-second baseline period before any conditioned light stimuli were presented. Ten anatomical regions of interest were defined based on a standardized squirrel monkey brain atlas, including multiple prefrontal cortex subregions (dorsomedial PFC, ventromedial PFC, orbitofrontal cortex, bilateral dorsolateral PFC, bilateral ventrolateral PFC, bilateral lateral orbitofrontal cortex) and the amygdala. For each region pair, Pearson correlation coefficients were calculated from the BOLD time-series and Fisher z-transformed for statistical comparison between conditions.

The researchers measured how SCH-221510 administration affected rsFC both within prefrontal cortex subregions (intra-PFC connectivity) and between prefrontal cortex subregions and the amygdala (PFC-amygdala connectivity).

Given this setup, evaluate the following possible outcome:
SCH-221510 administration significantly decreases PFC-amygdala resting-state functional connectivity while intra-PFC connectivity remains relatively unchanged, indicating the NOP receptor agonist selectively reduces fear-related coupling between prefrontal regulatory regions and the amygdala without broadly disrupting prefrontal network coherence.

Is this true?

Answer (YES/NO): NO